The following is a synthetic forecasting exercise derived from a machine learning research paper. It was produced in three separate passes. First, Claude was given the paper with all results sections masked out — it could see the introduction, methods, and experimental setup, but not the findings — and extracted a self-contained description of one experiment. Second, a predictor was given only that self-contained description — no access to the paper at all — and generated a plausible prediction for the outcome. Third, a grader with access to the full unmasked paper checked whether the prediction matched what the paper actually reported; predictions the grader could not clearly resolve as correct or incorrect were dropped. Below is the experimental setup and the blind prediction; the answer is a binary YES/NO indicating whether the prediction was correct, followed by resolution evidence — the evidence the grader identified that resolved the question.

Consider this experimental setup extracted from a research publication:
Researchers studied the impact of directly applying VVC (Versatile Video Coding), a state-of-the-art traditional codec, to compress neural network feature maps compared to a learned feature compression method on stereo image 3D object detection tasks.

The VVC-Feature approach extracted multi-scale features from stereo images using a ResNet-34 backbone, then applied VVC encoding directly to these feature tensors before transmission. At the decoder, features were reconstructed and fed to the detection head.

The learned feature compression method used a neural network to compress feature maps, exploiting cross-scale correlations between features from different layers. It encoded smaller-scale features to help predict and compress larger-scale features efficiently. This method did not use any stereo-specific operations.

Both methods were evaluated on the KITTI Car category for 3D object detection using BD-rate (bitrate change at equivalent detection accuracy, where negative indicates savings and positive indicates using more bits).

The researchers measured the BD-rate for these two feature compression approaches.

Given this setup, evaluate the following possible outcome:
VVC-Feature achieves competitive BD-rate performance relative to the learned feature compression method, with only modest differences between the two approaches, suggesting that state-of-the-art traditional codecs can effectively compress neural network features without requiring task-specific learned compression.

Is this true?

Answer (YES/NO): NO